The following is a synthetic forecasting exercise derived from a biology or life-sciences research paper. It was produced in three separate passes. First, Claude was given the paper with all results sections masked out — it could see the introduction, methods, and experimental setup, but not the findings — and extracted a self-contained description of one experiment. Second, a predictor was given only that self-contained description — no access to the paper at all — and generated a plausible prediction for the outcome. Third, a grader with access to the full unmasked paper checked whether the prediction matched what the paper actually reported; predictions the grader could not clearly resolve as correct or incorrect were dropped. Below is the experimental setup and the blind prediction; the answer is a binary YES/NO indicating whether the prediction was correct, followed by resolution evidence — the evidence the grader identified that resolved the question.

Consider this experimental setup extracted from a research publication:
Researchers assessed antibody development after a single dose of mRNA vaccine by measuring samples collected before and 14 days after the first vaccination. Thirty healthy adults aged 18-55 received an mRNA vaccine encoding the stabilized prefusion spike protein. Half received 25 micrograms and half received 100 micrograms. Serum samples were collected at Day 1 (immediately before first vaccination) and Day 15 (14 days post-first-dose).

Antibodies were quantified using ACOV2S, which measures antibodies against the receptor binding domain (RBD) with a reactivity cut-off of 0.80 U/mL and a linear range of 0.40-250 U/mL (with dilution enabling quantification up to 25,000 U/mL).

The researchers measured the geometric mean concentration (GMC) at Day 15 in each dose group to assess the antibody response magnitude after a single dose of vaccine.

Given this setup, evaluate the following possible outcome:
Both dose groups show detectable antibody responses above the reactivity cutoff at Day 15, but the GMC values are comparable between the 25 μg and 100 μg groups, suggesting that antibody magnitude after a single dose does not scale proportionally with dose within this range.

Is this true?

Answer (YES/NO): NO